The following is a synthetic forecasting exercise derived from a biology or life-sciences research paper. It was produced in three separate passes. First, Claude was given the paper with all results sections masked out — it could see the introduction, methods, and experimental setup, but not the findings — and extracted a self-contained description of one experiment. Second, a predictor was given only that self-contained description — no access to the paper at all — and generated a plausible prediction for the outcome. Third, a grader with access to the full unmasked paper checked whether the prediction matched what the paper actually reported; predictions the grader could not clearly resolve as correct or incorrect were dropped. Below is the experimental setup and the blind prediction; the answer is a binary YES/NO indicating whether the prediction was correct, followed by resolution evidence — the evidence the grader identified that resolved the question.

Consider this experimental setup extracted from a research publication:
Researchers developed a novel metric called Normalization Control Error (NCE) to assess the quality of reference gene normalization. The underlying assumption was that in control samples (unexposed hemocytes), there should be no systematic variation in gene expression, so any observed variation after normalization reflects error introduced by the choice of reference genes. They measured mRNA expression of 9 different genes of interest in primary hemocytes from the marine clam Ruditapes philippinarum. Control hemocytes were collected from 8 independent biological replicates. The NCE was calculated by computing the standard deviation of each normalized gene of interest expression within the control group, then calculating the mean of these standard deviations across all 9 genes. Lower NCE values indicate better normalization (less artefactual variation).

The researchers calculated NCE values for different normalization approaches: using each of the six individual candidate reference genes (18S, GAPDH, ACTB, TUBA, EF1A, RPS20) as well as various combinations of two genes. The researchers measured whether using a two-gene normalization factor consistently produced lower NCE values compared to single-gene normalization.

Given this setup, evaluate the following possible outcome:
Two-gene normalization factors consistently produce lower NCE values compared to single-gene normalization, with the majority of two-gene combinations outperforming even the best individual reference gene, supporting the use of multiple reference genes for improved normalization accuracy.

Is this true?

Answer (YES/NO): NO